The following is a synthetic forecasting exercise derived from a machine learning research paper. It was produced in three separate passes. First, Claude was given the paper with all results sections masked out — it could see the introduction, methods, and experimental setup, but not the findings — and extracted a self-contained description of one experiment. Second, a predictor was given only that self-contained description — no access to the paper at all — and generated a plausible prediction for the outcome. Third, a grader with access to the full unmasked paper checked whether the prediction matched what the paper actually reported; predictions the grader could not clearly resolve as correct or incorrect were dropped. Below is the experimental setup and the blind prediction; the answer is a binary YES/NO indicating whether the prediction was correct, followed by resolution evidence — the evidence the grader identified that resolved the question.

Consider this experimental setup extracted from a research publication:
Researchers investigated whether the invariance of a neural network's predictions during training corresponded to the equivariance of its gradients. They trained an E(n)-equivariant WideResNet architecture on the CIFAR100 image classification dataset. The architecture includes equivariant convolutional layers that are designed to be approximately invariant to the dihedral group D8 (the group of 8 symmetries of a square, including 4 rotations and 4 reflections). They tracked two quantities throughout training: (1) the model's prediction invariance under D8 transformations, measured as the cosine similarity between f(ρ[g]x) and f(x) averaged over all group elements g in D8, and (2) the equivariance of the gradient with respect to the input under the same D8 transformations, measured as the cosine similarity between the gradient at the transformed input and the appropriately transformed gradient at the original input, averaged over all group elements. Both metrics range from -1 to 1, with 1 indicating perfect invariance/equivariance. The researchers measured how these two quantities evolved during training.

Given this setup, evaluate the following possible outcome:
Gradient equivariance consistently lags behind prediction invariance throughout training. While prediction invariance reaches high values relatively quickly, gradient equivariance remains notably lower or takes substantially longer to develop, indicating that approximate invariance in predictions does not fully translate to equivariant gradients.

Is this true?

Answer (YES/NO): NO